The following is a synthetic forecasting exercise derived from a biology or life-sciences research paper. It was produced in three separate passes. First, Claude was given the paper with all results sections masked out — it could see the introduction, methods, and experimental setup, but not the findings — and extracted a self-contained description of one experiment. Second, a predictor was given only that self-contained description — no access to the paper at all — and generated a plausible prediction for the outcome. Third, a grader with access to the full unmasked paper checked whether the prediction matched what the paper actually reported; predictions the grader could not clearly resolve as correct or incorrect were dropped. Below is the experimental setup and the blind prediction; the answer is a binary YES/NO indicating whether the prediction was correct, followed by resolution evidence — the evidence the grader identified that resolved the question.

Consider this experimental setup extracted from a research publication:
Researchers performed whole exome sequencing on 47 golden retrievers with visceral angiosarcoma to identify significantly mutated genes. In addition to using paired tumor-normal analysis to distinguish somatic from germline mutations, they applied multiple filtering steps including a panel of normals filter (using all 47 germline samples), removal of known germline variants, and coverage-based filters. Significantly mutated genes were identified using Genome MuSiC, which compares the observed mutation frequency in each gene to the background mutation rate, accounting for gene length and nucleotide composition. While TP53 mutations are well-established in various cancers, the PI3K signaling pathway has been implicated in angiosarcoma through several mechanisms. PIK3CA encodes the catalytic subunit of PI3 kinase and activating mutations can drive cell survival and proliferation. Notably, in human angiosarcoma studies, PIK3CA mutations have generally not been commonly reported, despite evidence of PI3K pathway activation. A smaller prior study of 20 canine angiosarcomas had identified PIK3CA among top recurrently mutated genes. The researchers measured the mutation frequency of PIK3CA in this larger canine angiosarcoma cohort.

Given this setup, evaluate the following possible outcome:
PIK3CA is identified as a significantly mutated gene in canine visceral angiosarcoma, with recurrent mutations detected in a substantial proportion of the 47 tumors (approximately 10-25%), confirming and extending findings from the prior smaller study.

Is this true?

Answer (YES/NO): NO